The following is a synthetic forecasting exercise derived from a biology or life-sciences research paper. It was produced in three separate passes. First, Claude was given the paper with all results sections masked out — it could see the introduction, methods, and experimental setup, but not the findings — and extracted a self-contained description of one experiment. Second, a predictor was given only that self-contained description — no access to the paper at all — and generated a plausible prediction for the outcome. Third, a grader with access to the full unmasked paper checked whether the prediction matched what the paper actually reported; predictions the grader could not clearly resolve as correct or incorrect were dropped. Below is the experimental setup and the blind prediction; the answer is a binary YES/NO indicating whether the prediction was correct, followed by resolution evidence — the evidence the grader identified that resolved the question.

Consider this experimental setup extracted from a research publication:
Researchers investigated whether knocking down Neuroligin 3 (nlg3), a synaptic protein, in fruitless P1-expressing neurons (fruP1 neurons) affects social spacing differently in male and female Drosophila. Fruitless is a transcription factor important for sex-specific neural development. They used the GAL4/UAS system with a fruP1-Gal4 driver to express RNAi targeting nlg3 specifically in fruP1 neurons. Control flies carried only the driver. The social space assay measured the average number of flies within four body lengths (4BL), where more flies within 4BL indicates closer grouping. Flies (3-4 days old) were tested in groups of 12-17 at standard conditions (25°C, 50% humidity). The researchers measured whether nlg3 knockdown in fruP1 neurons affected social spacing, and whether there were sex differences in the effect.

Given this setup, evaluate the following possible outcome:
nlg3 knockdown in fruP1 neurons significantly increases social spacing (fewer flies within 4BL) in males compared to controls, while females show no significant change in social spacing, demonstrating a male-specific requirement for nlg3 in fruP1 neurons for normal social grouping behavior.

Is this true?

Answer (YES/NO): NO